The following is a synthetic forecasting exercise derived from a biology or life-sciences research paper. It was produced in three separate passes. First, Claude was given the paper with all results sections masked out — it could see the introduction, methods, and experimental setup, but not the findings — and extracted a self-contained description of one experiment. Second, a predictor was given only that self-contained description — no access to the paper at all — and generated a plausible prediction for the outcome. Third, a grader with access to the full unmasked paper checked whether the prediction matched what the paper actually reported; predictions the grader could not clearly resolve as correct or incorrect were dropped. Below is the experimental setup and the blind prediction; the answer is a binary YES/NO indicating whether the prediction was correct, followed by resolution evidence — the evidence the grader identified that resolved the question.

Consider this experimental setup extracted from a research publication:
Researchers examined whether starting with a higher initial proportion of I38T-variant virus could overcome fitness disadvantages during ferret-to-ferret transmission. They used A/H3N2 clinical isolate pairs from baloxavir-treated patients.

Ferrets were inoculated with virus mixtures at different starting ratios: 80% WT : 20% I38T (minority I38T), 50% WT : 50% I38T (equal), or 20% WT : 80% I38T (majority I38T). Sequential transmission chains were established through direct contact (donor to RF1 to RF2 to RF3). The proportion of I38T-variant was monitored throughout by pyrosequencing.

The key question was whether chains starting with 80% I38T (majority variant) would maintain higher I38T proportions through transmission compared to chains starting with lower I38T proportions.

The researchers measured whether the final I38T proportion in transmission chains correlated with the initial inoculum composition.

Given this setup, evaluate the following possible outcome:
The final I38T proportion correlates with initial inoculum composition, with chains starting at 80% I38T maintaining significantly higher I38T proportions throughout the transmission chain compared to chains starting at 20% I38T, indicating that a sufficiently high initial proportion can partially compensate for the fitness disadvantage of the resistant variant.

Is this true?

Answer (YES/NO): YES